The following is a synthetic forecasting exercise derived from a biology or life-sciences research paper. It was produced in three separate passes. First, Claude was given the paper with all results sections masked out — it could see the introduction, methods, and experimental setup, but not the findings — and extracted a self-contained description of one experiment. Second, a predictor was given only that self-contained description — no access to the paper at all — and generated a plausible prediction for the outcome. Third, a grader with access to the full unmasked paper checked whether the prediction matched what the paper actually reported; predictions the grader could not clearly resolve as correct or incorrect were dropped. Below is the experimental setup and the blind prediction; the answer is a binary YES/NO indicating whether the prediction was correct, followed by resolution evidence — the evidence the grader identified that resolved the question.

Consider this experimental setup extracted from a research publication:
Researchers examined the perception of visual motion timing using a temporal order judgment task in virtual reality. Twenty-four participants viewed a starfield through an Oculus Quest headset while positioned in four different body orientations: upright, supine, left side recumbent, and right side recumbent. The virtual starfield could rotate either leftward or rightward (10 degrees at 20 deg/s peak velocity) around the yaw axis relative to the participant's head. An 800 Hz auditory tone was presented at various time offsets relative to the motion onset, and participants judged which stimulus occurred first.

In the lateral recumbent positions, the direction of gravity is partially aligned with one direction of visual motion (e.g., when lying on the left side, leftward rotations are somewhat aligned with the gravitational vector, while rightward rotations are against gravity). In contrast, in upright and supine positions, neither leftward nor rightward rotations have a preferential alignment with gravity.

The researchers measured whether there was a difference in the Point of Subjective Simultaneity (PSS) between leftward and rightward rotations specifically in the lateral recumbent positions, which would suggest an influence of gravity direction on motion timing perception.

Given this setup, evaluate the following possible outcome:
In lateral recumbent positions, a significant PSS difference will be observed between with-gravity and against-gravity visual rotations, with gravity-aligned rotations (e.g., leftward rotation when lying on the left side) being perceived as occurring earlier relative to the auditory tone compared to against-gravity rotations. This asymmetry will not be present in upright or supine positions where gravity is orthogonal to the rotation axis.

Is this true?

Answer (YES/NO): NO